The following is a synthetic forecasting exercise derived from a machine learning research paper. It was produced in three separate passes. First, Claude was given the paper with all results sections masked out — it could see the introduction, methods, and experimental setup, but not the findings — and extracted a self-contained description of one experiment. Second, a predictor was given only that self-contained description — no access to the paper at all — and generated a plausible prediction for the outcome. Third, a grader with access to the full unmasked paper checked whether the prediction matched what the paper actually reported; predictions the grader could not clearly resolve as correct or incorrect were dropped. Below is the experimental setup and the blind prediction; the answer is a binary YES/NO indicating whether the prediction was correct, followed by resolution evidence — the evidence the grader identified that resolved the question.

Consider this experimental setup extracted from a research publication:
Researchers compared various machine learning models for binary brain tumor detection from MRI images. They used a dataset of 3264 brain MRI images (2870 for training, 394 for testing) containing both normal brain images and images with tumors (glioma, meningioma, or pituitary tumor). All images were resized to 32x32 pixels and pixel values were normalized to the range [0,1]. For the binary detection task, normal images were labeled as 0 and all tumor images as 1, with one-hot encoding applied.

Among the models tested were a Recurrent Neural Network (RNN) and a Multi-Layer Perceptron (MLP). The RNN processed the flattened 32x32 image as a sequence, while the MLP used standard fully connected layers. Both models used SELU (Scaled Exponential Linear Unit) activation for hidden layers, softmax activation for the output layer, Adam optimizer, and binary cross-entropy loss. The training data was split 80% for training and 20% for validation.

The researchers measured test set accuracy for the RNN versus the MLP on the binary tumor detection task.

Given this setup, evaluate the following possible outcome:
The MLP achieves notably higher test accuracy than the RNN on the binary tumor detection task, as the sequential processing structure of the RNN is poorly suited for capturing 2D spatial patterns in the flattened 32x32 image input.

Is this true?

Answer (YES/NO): NO